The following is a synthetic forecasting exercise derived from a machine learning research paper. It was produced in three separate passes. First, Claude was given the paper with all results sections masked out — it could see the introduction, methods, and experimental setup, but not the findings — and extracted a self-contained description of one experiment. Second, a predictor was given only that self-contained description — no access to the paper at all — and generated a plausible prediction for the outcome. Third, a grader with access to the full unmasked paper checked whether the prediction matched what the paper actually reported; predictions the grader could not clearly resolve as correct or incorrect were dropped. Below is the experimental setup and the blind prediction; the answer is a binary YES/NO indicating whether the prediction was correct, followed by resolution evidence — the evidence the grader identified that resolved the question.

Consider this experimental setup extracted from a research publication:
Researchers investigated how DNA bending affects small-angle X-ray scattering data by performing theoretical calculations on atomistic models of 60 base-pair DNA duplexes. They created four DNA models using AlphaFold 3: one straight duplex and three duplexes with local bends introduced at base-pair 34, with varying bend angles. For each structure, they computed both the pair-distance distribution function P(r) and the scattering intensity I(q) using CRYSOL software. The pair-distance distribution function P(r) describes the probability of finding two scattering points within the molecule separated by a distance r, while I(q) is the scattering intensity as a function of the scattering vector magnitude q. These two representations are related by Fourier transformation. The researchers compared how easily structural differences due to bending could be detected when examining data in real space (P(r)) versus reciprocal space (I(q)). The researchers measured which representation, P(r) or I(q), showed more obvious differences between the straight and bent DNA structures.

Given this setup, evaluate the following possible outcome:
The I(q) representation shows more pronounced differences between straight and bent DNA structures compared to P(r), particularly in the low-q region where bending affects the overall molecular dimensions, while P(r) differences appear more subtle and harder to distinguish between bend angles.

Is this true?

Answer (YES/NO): NO